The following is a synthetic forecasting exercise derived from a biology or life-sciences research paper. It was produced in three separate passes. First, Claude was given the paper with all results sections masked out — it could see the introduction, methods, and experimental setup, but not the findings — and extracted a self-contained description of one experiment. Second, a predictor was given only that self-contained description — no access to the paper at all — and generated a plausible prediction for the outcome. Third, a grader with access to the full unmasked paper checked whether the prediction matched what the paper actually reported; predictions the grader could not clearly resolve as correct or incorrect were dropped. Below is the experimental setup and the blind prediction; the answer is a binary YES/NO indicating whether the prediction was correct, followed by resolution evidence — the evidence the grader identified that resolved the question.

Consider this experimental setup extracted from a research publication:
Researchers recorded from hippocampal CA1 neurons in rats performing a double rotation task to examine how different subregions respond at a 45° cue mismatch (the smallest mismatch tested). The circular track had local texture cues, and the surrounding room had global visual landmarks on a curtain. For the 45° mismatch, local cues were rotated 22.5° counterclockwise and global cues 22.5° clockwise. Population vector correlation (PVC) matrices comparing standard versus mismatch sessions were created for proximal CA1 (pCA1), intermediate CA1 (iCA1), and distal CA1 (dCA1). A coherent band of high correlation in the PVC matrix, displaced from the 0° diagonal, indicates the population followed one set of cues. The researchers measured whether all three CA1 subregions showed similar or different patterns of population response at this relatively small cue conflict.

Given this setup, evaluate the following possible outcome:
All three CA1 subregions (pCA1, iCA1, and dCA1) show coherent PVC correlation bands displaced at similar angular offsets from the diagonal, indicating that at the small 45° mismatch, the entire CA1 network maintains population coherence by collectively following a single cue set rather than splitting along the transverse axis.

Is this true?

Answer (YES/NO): YES